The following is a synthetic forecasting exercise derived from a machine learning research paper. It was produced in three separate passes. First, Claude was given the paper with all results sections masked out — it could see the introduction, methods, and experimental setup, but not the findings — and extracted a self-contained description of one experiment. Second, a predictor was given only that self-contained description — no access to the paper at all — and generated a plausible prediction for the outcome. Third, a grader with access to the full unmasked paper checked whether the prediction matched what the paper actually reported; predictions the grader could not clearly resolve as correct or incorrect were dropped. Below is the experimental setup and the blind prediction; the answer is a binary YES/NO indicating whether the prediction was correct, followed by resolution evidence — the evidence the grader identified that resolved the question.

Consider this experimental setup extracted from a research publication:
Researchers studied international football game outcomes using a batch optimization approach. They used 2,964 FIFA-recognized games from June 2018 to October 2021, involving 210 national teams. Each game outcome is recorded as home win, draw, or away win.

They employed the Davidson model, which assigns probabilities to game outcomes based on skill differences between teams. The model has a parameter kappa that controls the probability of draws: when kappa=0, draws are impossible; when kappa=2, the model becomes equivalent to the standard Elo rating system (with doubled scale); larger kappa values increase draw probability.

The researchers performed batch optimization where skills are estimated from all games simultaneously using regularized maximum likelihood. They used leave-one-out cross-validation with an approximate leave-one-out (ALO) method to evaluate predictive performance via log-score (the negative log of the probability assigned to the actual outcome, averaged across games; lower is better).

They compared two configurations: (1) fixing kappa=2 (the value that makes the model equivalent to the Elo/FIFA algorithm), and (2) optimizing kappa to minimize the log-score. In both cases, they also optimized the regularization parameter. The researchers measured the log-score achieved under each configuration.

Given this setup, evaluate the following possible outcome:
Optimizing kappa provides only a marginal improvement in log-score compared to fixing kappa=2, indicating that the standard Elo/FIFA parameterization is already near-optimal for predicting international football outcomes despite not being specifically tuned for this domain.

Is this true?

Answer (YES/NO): NO